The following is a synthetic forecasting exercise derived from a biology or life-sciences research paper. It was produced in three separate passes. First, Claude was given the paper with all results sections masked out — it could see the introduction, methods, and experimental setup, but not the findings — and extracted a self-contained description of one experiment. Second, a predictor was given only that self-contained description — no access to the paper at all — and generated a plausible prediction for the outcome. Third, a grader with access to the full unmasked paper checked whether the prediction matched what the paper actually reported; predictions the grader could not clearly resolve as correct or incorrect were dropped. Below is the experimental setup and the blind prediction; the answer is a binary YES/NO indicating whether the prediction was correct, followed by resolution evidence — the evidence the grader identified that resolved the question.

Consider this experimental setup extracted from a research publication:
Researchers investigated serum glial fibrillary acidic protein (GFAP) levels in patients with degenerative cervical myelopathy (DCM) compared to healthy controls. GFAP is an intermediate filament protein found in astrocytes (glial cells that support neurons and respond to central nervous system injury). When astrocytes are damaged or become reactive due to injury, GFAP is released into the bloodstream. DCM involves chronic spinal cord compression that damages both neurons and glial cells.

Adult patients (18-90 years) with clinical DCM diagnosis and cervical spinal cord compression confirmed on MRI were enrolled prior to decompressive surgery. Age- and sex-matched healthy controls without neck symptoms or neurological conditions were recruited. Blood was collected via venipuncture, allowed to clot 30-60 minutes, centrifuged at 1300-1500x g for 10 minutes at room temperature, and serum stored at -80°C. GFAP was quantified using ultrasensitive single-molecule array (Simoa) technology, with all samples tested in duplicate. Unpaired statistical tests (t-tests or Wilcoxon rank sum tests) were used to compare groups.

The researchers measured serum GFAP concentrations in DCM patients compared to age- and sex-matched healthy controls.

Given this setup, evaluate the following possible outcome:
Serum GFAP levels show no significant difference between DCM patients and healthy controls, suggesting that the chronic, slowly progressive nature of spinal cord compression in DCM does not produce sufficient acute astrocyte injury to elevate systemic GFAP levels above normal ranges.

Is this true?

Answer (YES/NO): YES